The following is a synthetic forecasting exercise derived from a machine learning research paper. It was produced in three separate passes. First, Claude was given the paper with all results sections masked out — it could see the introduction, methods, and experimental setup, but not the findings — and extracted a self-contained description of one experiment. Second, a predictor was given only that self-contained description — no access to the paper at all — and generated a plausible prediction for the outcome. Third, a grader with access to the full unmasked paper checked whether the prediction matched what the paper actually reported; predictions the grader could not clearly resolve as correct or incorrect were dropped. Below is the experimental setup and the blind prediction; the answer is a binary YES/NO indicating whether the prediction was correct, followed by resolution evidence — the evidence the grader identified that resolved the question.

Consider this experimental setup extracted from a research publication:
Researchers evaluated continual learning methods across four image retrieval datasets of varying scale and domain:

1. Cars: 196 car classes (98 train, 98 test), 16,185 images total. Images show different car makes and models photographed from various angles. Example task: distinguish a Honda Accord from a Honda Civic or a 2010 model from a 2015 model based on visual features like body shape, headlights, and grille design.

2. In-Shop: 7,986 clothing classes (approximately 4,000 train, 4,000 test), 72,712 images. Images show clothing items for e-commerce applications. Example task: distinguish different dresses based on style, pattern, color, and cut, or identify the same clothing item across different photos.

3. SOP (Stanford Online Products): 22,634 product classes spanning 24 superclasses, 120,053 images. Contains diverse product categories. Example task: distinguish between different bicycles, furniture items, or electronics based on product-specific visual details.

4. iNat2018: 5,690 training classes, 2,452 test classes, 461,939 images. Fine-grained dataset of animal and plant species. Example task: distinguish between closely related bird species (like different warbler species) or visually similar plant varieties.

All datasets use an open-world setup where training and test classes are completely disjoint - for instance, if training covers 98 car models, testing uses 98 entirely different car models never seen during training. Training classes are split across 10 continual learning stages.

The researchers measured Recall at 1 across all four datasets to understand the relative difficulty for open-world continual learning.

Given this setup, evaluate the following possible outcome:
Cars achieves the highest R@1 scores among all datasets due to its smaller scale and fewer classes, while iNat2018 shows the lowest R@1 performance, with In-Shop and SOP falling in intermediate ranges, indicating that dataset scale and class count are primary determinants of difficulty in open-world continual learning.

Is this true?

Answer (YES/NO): NO